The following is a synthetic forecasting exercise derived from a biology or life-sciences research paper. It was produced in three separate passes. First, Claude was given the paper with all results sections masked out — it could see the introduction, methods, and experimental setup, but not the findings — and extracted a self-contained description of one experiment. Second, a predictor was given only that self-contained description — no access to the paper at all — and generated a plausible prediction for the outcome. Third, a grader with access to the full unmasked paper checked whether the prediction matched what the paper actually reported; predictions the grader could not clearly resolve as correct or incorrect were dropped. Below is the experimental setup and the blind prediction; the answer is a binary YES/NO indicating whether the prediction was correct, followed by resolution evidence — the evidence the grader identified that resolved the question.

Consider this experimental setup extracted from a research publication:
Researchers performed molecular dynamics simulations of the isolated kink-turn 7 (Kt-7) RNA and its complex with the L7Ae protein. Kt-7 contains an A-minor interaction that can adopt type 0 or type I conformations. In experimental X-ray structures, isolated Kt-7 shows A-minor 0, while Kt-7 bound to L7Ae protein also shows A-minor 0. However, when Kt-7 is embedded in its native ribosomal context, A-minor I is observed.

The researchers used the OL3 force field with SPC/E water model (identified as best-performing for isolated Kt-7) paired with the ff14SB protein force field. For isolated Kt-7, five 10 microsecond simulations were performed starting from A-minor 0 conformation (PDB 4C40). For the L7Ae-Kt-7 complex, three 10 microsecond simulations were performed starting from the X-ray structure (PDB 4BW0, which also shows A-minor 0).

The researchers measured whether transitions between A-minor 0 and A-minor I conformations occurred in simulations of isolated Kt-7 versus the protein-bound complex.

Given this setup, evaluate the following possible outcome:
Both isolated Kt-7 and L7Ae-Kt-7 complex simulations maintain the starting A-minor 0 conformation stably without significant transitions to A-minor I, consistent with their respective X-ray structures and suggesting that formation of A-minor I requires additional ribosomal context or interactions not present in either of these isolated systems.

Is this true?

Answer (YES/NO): YES